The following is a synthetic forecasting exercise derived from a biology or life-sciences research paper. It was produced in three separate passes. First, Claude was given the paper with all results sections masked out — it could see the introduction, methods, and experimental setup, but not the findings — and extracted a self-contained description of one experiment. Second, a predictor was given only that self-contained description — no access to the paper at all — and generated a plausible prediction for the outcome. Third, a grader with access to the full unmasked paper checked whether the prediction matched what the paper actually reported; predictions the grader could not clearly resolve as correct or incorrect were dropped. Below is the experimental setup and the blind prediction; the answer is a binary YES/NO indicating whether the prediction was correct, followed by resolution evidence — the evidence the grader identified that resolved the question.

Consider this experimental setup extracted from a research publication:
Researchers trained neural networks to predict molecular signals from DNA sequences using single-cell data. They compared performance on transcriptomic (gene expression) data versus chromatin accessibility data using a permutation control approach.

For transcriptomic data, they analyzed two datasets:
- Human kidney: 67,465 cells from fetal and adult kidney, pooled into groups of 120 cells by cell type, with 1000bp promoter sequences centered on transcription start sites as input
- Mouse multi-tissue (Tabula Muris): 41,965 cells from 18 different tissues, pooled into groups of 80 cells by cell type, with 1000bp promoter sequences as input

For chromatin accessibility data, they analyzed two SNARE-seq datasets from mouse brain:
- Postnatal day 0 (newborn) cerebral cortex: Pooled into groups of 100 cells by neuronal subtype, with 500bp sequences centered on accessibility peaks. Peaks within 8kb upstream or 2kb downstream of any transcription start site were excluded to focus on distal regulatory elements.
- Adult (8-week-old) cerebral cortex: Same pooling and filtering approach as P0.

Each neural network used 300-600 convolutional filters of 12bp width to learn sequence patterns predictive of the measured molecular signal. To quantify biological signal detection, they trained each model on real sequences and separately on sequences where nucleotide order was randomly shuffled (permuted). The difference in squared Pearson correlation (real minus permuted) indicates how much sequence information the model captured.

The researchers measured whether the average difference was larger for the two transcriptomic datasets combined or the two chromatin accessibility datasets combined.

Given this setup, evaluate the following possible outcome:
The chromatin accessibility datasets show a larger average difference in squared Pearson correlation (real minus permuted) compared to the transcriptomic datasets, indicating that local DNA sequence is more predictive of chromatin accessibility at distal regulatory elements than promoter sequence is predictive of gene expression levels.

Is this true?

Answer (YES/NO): NO